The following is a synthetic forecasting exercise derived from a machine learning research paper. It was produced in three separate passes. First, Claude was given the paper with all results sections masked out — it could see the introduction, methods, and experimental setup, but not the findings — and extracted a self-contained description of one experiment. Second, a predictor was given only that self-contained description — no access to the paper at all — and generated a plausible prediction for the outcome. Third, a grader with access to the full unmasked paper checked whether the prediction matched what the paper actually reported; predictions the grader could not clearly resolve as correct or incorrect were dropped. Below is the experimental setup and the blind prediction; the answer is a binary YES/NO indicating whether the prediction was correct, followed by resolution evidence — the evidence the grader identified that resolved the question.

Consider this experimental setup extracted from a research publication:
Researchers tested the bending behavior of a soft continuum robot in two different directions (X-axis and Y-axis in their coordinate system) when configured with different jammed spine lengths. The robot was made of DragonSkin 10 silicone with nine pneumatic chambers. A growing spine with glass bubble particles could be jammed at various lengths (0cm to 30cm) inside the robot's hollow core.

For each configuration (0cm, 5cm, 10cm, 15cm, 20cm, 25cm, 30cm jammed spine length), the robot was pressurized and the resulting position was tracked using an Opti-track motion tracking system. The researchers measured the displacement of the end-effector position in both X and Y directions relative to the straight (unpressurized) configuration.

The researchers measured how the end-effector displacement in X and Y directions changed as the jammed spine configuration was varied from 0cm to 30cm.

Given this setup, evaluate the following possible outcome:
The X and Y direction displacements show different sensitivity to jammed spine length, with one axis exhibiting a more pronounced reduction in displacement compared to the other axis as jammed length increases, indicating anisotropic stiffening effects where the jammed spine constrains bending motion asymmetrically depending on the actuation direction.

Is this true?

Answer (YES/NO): YES